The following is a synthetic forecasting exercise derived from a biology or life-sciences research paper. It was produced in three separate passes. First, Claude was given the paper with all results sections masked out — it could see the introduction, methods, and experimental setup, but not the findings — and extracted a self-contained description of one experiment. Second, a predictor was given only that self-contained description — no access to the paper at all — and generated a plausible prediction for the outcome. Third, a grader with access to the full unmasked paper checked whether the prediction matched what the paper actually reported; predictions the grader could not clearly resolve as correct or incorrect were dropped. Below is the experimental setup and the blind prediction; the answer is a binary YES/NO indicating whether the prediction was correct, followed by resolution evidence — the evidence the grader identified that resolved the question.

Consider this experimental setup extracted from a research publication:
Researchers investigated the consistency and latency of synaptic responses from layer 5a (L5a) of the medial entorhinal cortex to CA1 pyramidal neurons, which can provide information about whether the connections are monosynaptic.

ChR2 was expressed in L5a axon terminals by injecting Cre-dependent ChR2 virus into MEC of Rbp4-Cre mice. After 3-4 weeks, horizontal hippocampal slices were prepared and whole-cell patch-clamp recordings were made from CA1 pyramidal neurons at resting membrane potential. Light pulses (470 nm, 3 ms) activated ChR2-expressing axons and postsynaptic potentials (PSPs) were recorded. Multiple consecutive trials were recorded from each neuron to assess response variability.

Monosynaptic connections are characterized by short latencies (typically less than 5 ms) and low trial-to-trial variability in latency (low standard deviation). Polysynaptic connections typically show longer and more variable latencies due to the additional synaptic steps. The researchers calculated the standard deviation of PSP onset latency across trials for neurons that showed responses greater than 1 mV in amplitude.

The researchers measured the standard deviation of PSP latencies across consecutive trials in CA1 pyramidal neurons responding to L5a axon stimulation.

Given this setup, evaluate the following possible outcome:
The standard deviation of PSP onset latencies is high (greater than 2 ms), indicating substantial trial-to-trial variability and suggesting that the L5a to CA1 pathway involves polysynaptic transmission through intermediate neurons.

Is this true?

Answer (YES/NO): NO